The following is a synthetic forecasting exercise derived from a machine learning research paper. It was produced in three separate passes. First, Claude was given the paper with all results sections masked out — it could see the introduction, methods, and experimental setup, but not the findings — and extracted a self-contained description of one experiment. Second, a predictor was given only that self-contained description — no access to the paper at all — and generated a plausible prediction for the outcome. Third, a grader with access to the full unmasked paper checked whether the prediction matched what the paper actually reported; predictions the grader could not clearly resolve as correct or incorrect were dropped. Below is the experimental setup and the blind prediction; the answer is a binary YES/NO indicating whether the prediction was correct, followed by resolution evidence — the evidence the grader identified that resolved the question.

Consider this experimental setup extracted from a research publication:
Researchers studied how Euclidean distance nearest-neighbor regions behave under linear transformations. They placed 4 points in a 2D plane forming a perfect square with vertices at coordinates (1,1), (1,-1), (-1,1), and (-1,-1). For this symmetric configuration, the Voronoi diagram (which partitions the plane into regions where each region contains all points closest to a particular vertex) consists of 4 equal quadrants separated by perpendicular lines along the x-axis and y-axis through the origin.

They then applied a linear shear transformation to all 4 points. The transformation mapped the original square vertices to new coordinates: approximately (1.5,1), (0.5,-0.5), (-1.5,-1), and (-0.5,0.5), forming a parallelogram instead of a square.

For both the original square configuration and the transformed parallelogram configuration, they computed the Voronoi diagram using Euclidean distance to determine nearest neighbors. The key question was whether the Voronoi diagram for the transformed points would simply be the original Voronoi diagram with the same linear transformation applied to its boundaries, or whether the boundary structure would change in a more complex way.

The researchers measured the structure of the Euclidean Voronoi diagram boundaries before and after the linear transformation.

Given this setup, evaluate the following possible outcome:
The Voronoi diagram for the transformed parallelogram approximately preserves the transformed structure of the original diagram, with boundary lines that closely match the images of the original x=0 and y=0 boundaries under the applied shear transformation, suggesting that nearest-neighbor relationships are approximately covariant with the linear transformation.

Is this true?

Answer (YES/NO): NO